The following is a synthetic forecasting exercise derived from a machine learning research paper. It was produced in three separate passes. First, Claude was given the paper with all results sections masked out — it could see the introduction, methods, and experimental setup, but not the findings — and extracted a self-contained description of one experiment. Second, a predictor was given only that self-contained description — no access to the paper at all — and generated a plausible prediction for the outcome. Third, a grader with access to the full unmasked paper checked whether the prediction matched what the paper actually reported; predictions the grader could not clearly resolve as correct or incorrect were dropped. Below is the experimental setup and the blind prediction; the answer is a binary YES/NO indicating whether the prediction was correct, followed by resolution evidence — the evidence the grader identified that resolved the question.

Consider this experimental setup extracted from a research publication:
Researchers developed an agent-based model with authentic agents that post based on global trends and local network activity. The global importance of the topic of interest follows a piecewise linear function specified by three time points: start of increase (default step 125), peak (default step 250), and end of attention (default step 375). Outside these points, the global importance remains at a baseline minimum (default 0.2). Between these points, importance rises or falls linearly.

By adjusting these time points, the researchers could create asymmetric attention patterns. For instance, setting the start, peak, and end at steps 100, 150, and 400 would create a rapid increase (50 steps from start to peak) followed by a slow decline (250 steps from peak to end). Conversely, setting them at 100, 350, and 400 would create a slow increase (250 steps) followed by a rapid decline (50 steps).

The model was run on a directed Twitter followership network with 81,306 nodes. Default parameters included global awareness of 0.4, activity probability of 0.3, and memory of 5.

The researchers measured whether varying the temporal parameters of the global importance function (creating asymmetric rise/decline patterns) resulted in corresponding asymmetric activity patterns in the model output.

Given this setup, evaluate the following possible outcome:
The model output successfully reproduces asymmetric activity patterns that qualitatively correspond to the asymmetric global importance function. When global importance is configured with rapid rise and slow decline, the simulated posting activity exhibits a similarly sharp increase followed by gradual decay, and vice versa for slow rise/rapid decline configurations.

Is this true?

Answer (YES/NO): YES